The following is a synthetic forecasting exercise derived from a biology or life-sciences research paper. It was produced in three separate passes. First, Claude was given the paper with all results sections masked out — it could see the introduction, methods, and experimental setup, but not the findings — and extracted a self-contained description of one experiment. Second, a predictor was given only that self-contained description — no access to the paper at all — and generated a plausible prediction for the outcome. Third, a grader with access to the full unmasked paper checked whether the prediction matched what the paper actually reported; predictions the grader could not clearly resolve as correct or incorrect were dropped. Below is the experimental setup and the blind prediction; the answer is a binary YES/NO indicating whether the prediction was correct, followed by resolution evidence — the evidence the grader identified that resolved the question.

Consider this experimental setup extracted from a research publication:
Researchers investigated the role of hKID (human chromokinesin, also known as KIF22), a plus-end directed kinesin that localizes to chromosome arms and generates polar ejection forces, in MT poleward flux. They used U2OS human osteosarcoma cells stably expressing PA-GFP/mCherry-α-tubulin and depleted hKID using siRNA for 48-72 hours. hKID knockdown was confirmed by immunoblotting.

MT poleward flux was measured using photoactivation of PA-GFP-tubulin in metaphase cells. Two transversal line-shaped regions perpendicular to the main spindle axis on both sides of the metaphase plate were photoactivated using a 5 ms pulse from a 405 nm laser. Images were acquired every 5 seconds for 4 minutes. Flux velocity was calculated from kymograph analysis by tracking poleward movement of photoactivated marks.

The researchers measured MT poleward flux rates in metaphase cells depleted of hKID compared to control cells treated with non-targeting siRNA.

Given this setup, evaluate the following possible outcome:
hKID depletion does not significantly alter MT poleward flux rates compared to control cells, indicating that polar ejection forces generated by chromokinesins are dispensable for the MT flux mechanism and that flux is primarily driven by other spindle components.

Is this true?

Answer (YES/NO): YES